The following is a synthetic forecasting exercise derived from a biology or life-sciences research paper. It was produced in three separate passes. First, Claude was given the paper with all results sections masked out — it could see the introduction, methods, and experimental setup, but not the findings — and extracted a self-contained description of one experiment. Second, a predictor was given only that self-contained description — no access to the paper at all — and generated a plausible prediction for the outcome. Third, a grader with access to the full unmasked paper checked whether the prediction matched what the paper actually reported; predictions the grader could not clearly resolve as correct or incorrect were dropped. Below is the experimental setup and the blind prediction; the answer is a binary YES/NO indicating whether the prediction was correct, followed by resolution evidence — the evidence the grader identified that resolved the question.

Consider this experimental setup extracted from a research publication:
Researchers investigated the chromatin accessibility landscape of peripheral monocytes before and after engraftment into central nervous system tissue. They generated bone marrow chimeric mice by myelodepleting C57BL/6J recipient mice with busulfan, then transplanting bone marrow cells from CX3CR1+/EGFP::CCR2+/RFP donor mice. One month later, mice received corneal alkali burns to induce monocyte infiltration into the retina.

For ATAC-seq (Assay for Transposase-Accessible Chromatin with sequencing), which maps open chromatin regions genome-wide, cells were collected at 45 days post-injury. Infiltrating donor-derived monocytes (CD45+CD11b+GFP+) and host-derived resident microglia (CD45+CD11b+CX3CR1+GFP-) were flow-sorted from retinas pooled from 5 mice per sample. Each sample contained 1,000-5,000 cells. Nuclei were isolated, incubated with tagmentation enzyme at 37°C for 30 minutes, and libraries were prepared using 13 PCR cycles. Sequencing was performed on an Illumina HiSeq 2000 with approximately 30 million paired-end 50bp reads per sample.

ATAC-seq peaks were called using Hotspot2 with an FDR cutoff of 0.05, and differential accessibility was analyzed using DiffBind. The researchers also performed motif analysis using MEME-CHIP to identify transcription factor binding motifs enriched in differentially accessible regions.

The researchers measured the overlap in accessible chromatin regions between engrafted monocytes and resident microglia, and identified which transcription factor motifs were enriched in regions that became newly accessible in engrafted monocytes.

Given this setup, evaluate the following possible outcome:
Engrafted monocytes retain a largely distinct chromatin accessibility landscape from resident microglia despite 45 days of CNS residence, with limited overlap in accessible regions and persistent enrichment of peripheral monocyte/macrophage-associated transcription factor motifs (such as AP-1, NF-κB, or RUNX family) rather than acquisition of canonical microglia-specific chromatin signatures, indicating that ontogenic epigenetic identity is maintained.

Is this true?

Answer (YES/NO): NO